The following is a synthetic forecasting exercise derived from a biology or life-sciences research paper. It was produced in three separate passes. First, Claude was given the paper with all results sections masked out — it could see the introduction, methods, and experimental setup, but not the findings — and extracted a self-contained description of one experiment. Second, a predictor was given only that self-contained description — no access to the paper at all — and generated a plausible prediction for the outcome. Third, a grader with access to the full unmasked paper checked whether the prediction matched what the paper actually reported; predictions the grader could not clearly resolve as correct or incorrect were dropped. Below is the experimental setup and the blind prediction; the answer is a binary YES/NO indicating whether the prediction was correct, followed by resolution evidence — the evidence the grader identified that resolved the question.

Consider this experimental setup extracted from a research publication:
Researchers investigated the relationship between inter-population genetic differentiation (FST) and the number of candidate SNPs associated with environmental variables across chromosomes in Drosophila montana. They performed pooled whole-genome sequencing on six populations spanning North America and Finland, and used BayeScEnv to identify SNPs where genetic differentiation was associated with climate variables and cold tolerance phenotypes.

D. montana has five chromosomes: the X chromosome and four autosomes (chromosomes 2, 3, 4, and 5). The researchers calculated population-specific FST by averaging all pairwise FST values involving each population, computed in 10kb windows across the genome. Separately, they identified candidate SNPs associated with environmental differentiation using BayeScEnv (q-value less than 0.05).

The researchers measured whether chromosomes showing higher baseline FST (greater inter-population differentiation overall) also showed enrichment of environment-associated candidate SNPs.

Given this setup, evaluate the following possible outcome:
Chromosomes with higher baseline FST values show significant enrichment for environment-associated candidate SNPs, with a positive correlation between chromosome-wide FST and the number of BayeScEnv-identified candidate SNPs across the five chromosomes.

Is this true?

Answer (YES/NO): YES